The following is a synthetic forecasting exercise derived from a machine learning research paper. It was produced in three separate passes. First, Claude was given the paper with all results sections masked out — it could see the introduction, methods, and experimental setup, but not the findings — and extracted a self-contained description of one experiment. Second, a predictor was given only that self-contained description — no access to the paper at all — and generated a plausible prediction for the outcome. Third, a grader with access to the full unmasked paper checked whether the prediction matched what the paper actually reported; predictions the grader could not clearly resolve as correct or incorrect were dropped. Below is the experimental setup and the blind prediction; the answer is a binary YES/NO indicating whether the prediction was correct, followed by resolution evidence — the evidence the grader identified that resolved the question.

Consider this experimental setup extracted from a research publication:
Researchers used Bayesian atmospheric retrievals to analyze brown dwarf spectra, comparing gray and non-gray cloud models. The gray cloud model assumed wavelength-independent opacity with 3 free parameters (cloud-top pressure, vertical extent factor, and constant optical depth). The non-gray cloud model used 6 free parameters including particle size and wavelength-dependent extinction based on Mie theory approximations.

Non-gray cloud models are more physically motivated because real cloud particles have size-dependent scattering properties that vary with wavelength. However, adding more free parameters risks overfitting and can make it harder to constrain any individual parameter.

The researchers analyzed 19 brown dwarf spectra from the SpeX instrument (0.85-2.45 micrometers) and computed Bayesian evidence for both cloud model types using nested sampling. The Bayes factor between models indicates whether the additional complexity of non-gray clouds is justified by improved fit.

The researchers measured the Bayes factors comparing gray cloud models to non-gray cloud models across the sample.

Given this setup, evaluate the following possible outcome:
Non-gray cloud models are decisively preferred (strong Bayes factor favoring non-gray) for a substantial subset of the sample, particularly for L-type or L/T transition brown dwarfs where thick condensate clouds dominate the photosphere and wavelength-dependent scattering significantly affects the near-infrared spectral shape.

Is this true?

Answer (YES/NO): NO